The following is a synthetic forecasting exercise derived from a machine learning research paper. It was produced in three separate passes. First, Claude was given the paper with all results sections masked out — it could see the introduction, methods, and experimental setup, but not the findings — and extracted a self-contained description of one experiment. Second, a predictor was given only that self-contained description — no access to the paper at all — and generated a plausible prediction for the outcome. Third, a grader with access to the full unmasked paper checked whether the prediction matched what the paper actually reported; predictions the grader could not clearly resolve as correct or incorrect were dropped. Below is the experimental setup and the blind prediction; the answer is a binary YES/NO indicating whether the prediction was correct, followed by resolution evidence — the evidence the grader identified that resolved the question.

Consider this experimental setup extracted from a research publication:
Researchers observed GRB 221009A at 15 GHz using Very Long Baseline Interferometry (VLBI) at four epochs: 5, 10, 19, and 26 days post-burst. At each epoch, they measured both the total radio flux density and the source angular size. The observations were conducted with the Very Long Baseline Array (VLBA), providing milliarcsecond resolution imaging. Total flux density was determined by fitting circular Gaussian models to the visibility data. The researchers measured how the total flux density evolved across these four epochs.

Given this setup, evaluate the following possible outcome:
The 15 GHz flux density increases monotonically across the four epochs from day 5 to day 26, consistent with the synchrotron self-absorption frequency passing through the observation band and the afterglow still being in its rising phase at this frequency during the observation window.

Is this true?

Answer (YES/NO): NO